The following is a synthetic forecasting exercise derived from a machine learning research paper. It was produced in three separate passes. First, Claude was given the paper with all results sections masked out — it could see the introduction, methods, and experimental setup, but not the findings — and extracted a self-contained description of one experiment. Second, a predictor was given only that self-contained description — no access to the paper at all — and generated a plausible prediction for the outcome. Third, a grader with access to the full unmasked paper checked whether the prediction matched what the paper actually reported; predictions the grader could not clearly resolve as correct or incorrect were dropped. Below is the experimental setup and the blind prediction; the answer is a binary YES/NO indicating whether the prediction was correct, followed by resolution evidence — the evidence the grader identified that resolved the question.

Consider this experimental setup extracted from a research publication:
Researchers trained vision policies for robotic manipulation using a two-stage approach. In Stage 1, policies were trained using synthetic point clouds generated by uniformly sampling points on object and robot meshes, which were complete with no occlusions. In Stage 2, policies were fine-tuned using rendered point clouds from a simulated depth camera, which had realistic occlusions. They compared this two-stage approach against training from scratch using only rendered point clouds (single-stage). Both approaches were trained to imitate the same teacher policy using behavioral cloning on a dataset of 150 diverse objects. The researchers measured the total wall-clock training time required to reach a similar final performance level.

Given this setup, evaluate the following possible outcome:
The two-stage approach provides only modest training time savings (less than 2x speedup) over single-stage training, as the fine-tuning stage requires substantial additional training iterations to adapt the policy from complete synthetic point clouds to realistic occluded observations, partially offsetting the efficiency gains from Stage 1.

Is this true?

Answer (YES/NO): NO